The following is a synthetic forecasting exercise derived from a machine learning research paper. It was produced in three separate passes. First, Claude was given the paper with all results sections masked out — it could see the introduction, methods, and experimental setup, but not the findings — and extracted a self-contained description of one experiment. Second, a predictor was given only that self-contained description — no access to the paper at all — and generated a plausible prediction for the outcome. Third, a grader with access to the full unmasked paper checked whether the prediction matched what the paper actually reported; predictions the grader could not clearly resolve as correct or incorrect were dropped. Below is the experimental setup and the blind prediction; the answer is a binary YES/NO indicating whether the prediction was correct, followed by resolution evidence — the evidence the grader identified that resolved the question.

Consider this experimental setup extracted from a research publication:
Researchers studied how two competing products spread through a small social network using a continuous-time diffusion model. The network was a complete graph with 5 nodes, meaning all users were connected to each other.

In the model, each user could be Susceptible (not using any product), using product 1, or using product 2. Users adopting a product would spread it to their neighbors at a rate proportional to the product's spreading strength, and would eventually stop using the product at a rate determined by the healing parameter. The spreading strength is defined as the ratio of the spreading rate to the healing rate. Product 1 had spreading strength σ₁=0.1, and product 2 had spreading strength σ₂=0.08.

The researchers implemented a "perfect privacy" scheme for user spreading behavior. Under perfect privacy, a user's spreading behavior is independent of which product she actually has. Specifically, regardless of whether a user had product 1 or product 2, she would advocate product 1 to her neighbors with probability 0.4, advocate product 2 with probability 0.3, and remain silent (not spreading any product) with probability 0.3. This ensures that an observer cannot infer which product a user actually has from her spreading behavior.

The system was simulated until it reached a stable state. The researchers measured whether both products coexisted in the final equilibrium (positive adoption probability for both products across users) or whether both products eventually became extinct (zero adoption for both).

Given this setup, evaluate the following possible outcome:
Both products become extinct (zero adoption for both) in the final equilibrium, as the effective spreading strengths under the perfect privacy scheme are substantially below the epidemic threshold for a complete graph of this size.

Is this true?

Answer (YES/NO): YES